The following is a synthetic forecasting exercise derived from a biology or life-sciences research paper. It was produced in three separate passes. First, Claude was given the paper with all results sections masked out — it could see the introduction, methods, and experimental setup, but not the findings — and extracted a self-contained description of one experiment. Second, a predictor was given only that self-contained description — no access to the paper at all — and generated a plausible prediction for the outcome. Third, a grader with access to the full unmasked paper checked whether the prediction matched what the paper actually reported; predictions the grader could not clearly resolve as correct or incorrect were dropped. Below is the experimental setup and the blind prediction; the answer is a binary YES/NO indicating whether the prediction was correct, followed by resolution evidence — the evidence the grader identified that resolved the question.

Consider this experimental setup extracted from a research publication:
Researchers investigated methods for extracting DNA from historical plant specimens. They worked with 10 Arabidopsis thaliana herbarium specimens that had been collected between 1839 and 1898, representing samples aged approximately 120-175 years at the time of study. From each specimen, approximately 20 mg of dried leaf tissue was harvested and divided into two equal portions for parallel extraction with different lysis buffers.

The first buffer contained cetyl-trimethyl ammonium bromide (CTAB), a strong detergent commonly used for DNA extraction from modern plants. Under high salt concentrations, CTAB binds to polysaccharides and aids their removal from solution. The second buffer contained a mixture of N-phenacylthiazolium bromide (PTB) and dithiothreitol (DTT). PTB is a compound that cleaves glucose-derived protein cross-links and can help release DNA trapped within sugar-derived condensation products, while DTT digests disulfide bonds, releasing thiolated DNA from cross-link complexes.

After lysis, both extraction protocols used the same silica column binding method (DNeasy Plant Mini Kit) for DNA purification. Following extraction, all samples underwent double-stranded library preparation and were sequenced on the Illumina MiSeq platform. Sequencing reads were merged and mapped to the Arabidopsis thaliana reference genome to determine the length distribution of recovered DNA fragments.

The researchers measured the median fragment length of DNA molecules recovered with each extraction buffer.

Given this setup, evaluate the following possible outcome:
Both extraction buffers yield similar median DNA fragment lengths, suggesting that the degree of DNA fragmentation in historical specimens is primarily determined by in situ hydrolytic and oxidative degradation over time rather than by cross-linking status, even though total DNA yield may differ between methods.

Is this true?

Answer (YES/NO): NO